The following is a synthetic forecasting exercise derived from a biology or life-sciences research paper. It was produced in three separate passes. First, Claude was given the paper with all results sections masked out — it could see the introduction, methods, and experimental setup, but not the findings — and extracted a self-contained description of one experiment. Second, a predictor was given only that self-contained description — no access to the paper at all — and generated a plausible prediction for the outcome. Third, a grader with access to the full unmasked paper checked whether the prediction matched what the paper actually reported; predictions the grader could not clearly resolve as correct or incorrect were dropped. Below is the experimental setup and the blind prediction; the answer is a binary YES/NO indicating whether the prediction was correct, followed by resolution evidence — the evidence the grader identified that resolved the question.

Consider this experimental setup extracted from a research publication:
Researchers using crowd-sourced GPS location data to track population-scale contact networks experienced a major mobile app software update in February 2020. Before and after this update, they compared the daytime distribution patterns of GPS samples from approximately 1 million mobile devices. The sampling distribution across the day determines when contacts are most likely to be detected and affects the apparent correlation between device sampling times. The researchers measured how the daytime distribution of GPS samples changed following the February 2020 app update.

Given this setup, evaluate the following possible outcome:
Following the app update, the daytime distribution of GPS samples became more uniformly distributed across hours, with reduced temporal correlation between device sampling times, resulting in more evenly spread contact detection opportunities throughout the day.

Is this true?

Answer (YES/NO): YES